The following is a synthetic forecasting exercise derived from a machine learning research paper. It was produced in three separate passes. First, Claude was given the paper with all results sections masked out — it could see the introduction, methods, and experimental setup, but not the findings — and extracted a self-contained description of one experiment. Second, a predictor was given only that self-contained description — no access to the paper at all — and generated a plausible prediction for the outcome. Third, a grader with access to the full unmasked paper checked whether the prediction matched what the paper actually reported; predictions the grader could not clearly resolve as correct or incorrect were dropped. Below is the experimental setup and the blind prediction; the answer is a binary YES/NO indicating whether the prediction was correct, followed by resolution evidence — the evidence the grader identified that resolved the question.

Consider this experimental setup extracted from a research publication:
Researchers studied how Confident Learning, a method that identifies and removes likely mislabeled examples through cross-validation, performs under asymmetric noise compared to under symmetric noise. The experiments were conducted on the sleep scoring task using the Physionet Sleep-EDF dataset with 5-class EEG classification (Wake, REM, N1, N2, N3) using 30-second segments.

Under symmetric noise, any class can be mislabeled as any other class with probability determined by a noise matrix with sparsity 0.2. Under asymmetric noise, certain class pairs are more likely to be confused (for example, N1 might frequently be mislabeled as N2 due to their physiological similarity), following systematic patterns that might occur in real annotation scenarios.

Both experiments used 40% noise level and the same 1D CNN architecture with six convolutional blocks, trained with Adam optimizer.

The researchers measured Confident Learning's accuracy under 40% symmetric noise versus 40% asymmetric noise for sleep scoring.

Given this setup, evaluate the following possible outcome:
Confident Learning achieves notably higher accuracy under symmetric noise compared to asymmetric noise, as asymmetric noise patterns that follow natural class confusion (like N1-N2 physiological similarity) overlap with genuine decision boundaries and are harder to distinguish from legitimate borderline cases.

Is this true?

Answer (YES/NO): YES